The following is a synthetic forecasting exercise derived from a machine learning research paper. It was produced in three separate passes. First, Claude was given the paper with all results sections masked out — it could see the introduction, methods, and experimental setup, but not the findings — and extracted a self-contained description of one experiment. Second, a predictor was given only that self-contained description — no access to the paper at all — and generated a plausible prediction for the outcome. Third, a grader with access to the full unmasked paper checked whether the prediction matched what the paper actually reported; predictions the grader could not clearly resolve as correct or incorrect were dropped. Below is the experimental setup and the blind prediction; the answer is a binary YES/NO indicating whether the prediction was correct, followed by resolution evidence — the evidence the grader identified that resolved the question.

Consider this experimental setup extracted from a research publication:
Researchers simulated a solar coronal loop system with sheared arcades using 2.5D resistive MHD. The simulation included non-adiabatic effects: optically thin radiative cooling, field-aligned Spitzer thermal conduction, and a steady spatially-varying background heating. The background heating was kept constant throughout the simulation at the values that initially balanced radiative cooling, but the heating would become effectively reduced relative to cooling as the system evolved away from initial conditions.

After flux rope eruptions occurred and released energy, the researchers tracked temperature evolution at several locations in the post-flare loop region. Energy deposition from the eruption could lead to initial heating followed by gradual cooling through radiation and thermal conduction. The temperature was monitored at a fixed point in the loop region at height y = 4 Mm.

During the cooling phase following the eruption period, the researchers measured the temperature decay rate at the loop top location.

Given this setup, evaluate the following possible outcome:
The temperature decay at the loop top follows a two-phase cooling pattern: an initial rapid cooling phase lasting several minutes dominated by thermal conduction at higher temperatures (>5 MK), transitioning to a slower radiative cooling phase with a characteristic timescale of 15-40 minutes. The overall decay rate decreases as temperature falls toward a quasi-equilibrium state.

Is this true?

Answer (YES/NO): NO